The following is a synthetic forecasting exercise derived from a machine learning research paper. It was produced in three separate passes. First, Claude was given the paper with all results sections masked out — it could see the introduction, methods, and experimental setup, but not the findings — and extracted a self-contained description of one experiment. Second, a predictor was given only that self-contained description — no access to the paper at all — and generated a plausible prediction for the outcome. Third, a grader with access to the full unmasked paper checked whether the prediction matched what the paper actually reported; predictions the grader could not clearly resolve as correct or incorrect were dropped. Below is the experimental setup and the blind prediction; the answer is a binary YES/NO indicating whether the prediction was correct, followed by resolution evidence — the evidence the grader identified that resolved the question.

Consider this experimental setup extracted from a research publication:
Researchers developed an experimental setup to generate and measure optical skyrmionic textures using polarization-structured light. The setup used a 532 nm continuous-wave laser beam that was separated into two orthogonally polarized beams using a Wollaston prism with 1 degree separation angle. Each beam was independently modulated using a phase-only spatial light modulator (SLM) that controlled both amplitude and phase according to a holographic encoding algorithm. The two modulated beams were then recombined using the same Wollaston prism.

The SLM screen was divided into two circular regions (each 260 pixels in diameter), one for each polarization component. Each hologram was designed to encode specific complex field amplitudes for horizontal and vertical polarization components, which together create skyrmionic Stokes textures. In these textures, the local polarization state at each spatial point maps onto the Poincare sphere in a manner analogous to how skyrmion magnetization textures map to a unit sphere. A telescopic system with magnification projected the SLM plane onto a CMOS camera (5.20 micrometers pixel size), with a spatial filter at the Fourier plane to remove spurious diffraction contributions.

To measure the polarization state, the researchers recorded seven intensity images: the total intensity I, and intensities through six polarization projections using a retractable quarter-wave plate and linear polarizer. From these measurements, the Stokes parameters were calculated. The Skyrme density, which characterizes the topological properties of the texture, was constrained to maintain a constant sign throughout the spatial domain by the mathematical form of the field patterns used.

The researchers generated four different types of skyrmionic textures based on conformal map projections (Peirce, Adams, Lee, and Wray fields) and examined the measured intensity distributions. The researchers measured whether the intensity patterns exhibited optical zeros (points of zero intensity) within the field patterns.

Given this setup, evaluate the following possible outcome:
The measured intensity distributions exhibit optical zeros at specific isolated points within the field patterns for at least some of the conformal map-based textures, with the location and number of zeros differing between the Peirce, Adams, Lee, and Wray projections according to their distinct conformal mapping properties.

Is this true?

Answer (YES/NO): NO